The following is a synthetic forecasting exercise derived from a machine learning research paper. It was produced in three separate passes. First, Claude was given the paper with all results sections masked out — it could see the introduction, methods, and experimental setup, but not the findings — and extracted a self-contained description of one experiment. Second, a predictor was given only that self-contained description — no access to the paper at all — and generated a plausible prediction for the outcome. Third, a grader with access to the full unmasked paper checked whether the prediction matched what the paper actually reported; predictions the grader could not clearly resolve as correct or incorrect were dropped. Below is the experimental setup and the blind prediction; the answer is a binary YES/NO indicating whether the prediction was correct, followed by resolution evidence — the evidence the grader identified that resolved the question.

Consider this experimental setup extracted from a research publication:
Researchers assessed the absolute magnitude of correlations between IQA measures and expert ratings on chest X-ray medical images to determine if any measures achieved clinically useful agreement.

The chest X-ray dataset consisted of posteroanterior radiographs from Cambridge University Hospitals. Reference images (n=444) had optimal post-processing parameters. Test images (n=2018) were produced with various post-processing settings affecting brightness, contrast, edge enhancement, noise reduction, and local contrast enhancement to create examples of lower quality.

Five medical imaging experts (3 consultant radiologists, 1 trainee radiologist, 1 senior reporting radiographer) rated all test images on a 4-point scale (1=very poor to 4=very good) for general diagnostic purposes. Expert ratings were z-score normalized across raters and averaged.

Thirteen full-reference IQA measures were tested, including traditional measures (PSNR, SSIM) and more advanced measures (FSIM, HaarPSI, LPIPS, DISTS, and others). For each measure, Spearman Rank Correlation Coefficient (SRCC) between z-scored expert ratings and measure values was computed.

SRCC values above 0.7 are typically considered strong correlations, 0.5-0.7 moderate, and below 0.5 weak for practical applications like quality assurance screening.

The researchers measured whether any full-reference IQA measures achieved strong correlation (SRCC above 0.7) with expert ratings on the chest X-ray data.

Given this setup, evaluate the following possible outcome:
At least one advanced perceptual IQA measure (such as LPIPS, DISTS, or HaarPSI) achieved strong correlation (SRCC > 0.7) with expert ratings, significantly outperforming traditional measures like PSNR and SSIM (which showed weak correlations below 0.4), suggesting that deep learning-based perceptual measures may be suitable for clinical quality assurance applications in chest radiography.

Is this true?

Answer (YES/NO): NO